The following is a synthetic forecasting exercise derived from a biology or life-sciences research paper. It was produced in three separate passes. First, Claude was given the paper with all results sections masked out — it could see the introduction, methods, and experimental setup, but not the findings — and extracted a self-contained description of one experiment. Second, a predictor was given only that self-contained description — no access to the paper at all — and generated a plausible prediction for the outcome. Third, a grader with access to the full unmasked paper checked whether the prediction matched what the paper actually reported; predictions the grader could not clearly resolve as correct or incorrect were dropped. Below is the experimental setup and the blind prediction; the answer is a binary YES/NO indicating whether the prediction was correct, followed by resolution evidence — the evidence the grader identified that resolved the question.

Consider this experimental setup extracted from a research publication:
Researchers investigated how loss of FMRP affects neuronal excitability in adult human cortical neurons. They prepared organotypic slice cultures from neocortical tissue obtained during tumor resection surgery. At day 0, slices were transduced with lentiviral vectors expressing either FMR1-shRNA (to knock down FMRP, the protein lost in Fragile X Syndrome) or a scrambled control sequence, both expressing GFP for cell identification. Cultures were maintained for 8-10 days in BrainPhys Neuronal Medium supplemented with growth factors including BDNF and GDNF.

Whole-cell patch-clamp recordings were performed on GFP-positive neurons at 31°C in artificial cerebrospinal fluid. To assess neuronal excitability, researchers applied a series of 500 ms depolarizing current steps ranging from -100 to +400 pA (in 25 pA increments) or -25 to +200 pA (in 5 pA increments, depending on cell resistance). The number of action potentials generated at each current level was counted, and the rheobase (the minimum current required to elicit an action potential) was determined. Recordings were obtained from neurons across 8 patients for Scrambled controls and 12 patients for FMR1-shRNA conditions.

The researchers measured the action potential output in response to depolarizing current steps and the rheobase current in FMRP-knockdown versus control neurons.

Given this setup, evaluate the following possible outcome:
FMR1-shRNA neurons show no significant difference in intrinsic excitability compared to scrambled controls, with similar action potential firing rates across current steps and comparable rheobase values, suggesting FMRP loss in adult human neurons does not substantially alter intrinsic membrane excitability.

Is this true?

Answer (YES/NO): NO